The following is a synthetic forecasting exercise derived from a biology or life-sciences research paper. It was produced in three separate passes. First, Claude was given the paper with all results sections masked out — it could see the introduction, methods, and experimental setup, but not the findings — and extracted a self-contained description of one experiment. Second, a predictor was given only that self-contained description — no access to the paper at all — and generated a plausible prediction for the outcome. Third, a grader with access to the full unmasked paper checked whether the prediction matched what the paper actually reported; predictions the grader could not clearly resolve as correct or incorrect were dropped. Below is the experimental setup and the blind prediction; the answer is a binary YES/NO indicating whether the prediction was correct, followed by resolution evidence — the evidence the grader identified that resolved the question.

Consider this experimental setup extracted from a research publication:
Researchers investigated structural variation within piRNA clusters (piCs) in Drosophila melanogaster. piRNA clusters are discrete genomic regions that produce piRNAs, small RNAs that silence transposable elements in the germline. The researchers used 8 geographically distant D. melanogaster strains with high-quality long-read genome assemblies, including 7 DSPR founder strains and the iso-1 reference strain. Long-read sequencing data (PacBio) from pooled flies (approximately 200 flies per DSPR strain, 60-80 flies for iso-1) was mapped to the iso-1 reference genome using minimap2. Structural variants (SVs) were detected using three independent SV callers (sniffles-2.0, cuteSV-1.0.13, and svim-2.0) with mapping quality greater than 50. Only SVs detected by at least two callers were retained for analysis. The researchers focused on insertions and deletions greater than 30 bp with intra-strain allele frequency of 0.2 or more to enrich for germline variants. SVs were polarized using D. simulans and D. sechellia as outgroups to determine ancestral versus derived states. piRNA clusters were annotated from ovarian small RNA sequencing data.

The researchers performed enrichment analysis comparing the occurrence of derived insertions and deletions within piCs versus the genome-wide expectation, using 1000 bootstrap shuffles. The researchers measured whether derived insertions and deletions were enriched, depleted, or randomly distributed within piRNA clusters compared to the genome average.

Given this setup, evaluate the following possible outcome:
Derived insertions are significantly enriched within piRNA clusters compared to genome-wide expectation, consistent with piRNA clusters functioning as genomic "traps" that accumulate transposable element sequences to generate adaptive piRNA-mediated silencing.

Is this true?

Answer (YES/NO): YES